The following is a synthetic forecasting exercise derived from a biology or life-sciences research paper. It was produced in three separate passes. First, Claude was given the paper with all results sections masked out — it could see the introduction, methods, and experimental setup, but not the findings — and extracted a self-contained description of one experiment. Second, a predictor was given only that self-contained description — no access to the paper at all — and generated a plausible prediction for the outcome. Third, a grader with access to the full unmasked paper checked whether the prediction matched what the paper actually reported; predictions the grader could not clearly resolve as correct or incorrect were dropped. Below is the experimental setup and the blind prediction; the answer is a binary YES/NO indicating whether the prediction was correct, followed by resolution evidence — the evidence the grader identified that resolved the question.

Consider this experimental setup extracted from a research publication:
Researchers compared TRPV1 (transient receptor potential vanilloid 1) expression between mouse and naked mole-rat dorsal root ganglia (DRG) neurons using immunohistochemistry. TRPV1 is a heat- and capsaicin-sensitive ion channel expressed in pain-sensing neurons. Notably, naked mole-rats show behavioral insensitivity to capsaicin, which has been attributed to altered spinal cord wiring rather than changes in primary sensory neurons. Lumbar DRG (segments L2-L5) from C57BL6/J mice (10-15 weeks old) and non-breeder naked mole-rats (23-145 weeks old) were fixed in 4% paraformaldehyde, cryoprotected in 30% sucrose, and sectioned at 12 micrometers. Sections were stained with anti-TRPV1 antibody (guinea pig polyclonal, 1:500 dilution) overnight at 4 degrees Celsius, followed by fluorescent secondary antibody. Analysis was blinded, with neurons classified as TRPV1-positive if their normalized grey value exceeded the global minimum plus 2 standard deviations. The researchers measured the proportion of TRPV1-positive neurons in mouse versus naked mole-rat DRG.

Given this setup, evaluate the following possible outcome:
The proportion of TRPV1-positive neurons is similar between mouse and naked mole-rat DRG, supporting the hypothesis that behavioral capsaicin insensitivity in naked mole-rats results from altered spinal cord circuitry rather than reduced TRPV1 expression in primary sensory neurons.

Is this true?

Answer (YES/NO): YES